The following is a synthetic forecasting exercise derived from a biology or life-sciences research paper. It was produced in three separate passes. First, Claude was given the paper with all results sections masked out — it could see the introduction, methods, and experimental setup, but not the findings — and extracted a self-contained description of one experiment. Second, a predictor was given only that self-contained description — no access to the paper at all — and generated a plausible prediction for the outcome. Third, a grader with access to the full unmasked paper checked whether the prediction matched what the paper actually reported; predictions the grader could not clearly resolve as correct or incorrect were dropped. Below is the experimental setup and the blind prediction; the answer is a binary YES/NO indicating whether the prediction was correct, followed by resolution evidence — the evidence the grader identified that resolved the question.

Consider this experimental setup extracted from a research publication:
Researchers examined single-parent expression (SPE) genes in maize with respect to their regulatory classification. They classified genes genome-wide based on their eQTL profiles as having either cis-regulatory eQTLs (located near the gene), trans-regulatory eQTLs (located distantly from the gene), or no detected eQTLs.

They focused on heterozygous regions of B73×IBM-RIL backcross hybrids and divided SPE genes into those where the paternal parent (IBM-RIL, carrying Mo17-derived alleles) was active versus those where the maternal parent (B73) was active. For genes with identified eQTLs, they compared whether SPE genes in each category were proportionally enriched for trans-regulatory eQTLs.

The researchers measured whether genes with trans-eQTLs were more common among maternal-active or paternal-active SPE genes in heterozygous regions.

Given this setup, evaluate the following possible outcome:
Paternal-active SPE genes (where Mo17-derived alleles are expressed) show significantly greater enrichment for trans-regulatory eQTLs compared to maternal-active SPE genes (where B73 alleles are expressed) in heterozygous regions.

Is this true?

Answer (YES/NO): YES